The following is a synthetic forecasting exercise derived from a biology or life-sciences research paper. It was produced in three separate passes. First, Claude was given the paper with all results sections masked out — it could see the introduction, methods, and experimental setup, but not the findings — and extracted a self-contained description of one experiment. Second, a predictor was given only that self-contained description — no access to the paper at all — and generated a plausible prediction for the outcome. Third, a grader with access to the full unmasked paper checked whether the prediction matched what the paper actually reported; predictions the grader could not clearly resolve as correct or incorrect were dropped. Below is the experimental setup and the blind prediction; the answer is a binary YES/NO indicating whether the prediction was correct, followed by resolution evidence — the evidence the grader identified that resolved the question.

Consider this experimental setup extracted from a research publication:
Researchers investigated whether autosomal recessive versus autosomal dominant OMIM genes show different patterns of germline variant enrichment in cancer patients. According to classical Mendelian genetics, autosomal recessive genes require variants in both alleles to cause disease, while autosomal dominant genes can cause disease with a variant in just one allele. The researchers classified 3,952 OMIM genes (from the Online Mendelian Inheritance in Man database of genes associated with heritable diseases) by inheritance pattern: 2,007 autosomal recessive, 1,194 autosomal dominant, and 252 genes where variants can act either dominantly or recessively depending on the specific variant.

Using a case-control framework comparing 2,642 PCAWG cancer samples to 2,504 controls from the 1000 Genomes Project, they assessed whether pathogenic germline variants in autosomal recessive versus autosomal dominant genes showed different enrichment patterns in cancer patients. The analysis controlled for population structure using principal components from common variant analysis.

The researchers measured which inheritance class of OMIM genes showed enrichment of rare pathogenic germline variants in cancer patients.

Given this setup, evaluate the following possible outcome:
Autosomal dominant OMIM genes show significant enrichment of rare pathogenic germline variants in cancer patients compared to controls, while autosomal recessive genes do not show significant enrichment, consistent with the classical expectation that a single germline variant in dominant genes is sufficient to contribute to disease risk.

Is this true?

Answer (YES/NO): NO